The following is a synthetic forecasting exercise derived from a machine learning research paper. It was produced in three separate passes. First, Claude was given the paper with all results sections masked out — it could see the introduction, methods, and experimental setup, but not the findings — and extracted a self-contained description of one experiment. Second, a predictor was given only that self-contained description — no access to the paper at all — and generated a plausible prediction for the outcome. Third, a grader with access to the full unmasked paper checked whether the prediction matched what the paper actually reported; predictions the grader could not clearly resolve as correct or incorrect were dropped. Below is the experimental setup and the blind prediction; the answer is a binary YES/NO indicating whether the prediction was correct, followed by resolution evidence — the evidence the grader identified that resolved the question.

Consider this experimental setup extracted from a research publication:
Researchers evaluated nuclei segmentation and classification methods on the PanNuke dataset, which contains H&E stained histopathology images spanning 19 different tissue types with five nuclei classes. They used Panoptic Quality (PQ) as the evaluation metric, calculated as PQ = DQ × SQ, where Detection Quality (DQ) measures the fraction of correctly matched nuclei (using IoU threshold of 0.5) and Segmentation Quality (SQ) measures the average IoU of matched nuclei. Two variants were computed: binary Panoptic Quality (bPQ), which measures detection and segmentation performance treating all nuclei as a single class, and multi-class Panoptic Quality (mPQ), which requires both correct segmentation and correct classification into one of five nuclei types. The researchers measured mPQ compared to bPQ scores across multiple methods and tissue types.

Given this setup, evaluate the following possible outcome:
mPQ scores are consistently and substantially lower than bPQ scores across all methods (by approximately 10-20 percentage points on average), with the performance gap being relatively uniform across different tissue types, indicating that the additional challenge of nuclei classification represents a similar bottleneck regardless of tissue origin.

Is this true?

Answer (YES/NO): NO